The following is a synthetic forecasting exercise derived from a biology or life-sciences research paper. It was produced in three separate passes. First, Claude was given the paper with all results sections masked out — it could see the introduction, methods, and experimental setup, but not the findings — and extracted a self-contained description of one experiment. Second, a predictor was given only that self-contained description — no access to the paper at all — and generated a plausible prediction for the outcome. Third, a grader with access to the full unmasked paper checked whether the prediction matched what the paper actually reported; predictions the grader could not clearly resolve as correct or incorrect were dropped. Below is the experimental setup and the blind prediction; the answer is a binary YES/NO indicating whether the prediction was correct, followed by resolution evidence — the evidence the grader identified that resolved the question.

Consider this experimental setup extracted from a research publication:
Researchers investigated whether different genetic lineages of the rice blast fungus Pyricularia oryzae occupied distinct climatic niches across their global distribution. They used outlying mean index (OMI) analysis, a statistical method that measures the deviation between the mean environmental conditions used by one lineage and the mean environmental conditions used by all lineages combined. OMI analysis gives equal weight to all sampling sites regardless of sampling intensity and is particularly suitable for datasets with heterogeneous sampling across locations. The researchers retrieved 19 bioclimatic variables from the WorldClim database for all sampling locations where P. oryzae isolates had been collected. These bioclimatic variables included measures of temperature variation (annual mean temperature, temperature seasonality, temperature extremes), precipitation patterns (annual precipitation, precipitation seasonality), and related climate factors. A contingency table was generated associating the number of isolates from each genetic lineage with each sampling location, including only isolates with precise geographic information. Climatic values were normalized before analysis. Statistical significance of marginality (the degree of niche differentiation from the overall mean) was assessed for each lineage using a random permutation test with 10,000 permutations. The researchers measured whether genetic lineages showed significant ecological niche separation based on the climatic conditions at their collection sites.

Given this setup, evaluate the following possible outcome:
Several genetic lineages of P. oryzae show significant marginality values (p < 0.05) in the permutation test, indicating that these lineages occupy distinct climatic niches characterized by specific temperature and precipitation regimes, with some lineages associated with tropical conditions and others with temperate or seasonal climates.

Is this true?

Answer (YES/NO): YES